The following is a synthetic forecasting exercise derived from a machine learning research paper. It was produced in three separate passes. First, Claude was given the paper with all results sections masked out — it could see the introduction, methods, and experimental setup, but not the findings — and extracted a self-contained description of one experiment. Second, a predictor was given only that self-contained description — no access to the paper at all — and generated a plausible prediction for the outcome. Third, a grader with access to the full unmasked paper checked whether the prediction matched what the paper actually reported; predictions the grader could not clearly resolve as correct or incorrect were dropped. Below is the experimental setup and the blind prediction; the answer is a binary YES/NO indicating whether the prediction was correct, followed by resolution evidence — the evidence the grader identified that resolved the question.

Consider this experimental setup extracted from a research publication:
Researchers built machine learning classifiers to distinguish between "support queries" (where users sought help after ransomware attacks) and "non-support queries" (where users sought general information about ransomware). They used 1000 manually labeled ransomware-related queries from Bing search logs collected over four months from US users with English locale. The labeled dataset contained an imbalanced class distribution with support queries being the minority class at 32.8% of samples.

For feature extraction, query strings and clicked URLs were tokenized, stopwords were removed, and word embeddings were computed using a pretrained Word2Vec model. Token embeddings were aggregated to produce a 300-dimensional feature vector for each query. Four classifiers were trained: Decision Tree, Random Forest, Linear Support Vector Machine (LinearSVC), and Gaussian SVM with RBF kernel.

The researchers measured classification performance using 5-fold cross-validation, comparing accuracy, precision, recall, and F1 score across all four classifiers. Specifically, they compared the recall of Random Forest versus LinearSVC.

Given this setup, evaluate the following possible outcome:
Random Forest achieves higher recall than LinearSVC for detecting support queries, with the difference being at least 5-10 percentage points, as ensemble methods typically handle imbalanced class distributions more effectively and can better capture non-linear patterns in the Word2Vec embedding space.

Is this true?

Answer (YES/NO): NO